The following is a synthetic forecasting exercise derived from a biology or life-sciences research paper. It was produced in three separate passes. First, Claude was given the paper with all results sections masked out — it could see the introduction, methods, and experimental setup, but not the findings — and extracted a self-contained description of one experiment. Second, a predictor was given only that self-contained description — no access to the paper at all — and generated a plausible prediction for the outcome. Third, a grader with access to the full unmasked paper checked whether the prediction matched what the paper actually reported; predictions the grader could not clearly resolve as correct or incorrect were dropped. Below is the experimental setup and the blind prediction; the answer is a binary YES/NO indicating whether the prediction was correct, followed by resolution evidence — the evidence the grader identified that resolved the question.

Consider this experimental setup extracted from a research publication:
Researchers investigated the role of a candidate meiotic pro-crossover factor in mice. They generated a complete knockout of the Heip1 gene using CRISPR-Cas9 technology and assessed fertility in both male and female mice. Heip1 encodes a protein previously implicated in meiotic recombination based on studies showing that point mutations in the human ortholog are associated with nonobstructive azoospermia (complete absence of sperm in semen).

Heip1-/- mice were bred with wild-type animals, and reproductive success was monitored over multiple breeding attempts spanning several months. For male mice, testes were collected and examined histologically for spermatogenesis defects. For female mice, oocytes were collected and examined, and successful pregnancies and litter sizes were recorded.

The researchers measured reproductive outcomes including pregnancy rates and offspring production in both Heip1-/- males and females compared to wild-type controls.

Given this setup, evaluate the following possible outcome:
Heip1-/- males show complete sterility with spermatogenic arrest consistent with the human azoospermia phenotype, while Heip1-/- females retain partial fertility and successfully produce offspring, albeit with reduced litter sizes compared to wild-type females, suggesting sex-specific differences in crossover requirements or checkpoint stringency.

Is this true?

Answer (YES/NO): NO